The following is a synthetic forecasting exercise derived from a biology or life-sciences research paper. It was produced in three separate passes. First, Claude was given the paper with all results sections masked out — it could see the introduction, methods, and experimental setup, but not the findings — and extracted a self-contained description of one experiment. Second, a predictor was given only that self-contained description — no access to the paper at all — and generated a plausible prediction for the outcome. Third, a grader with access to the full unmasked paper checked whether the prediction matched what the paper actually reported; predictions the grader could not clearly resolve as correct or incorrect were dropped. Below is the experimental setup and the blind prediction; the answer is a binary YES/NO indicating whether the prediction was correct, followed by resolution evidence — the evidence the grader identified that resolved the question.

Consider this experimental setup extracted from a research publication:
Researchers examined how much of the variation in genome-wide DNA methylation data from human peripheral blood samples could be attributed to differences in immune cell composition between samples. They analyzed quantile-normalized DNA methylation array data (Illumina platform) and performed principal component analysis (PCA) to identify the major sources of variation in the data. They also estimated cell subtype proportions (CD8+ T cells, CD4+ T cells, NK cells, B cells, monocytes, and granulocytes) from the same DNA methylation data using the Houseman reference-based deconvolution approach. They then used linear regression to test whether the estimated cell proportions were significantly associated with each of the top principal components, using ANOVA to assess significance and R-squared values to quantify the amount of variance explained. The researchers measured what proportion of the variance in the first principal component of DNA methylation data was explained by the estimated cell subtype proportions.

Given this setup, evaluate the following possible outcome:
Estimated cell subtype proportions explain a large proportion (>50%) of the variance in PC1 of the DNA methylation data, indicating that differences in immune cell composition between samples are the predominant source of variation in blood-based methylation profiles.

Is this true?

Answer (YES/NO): YES